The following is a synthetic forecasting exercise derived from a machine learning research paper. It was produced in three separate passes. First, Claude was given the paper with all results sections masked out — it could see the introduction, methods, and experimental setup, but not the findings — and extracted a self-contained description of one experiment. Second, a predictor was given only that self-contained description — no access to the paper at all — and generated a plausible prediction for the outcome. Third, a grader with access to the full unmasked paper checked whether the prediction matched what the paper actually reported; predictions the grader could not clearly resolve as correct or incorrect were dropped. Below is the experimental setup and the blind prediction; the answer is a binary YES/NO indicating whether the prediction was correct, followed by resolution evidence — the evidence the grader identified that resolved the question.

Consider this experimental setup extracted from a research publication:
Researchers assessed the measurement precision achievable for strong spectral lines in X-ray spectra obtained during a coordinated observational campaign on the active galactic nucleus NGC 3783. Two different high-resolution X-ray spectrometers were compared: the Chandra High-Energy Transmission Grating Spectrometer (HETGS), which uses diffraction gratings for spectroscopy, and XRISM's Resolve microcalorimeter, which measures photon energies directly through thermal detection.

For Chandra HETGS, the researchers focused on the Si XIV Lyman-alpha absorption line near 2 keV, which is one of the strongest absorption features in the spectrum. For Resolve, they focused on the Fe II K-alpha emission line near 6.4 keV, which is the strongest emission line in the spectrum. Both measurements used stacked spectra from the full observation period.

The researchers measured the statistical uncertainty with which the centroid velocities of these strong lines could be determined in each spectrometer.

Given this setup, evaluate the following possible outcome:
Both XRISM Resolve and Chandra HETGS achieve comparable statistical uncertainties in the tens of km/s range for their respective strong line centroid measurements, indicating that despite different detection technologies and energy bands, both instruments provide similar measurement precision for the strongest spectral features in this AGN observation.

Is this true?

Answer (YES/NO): NO